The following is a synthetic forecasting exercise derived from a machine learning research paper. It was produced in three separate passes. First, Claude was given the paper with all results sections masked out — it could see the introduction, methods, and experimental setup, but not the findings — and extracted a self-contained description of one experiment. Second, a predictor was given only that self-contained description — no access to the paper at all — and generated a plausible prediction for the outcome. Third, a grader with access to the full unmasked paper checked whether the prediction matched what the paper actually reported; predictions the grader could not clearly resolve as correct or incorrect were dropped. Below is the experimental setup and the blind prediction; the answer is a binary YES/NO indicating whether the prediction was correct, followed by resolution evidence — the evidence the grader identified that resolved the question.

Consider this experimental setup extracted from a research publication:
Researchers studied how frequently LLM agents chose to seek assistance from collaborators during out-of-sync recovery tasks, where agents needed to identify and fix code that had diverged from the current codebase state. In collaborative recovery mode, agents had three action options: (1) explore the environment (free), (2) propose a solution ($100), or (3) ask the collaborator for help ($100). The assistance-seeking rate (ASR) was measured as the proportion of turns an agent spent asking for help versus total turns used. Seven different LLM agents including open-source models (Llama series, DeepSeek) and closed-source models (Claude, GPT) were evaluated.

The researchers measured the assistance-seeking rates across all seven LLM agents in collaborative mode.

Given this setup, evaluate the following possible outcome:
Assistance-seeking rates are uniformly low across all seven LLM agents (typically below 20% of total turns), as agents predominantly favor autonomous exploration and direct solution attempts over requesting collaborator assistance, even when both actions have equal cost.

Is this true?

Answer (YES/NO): YES